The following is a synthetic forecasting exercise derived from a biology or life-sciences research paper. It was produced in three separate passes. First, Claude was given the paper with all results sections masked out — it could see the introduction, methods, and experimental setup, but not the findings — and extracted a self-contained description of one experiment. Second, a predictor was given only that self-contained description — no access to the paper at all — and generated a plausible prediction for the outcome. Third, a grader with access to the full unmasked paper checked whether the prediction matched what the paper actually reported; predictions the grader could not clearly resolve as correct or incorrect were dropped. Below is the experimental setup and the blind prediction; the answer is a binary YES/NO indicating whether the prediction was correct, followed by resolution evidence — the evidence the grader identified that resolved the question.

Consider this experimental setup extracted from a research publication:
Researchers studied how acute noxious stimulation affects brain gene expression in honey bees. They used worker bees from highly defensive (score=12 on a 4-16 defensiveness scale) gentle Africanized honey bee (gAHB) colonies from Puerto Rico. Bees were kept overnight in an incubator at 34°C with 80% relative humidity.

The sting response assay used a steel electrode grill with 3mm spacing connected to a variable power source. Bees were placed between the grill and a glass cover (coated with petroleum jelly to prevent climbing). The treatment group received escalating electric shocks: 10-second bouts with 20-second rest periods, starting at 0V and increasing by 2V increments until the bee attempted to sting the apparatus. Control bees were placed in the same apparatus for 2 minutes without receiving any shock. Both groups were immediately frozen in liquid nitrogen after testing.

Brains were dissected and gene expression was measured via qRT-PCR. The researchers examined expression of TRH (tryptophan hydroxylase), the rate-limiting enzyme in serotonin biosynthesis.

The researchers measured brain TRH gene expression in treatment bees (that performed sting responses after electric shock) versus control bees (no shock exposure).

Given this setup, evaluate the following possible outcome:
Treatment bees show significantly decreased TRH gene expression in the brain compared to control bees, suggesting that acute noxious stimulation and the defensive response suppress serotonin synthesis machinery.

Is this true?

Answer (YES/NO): NO